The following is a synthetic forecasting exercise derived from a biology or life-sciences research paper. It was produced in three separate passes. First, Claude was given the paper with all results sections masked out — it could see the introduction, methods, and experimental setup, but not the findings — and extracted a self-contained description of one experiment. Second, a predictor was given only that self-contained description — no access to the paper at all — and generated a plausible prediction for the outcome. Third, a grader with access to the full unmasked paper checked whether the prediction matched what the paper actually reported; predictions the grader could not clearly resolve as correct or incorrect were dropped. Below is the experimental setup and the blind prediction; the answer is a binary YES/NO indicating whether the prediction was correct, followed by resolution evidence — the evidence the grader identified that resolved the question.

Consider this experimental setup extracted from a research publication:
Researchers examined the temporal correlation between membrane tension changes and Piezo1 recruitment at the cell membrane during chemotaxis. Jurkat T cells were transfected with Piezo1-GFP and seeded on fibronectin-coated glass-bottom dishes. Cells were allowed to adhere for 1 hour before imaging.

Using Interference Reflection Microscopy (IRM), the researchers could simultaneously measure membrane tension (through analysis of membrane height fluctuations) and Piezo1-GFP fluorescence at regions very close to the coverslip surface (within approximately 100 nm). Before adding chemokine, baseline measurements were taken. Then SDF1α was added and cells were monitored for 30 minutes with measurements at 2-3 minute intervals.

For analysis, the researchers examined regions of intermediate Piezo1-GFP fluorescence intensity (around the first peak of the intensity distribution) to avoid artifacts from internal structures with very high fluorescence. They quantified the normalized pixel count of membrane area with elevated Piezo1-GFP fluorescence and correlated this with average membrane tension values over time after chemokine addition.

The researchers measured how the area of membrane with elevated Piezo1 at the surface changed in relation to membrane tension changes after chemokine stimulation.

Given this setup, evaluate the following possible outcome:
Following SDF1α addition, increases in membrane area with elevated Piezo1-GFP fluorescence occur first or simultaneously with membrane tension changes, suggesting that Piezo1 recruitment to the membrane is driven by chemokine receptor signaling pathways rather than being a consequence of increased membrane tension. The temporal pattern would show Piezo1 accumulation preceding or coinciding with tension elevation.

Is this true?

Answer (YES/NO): NO